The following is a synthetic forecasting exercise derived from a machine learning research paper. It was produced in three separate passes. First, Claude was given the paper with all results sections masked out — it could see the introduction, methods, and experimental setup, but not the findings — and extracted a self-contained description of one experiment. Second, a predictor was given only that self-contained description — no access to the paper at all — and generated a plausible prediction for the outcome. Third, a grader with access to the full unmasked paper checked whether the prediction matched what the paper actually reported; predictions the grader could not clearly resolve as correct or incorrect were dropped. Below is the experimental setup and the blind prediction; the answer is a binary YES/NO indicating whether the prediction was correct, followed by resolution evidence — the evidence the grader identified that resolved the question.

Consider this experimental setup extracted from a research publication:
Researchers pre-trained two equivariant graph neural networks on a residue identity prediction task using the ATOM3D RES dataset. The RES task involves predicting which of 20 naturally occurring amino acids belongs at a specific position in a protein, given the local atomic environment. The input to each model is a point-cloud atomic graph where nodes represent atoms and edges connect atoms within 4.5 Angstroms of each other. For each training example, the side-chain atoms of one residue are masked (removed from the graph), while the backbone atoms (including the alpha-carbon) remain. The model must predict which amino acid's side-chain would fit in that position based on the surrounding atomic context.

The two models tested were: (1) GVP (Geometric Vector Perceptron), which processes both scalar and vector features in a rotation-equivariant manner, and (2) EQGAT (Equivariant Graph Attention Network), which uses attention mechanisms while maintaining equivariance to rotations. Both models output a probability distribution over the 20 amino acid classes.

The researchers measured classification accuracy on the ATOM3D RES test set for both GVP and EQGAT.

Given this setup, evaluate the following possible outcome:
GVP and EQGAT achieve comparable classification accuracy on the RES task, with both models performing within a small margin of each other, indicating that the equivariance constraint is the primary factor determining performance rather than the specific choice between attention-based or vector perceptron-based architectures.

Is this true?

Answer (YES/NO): NO